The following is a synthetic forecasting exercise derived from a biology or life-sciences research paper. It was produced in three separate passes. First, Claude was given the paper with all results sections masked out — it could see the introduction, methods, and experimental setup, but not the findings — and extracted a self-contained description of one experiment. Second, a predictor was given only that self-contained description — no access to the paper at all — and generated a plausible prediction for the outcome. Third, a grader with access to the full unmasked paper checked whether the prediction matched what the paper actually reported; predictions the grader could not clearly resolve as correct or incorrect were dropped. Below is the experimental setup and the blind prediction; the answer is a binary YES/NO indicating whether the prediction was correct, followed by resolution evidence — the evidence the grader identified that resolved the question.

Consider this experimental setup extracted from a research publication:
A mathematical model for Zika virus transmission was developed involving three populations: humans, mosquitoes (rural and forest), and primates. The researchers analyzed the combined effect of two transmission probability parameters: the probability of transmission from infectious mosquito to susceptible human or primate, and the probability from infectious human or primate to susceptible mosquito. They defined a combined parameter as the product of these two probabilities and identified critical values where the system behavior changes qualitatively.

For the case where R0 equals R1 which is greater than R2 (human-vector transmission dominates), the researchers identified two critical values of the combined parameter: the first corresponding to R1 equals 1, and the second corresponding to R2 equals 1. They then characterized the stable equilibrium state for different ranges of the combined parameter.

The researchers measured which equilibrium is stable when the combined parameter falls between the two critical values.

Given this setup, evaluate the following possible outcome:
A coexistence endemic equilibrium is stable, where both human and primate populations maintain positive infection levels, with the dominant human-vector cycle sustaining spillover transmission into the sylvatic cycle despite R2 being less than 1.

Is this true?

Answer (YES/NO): NO